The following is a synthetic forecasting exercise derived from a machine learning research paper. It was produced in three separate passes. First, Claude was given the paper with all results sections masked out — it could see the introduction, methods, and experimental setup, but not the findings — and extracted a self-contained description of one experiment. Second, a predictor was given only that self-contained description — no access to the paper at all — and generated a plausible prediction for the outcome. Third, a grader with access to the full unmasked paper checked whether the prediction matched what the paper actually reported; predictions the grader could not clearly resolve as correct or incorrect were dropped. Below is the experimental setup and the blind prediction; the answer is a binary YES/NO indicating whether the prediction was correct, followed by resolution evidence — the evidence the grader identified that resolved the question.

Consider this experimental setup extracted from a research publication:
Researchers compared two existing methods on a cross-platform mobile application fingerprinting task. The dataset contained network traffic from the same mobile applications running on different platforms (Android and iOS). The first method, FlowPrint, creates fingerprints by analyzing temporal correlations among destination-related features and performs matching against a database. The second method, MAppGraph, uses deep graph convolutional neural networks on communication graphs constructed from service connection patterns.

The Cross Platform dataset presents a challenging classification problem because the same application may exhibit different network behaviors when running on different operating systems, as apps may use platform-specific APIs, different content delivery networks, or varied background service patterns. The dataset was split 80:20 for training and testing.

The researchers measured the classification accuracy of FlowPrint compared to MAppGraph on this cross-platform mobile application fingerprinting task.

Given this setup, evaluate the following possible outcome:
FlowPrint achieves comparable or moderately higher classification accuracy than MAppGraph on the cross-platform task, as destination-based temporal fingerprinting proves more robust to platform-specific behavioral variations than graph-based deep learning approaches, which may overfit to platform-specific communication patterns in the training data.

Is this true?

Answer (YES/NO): NO